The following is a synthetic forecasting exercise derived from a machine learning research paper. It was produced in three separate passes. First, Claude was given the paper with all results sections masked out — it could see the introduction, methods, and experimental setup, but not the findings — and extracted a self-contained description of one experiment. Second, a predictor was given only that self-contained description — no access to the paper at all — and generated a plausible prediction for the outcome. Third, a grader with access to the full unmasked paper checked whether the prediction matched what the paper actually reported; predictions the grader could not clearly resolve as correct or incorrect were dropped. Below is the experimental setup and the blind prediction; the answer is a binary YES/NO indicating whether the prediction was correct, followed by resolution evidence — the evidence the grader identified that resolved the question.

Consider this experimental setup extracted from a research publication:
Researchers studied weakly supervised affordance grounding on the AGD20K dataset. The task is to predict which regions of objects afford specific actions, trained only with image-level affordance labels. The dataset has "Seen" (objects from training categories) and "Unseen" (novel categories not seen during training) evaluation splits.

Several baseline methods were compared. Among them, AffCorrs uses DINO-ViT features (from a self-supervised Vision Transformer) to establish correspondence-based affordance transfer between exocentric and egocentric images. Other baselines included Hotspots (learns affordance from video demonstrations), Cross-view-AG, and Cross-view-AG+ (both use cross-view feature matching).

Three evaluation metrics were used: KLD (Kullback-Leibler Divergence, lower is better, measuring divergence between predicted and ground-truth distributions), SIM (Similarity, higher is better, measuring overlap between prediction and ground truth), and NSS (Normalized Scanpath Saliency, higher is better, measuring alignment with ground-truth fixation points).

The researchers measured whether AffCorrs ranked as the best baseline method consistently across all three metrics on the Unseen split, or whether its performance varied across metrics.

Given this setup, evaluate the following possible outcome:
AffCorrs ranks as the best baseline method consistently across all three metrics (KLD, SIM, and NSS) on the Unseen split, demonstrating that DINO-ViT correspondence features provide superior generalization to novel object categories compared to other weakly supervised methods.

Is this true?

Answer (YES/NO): YES